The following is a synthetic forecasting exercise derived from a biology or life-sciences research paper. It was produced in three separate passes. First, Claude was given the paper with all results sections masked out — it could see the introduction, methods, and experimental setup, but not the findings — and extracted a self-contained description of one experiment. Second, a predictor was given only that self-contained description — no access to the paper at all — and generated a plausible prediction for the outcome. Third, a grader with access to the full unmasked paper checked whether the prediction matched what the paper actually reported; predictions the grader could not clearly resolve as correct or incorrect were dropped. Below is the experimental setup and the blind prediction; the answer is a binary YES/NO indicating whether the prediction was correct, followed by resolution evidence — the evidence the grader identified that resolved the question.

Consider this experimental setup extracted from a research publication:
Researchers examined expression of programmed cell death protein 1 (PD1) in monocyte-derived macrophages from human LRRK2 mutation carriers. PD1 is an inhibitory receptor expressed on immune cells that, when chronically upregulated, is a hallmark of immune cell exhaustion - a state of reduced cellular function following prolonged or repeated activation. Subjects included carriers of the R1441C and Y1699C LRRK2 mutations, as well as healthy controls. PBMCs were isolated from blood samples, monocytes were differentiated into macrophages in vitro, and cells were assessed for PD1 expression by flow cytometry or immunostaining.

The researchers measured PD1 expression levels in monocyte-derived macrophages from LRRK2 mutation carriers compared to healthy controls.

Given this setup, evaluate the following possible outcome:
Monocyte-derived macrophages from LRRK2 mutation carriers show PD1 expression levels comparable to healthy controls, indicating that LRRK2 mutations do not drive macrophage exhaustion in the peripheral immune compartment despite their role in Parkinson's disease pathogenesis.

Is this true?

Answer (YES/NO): NO